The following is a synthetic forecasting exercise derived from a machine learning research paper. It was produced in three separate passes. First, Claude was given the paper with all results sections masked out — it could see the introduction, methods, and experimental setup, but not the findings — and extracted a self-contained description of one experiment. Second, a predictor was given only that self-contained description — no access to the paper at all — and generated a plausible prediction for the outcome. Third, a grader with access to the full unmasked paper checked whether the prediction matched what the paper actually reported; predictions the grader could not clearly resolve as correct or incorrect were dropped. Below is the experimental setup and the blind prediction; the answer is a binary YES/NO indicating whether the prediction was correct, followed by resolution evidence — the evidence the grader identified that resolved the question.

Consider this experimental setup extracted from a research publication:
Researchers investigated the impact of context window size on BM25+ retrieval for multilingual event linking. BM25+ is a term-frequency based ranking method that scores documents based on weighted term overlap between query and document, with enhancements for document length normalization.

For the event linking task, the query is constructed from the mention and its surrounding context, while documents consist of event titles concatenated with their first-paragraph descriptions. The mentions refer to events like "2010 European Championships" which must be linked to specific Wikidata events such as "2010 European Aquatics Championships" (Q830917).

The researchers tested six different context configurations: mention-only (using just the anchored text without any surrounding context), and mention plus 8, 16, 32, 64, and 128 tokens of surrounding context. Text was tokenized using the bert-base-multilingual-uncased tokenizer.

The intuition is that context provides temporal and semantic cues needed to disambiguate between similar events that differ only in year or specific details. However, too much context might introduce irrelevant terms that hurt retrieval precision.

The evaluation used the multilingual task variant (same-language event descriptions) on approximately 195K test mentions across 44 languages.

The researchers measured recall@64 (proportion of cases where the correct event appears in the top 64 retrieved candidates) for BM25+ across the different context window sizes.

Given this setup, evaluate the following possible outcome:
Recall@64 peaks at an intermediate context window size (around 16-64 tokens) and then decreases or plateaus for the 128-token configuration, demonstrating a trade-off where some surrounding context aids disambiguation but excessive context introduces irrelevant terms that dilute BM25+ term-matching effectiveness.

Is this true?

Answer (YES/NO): YES